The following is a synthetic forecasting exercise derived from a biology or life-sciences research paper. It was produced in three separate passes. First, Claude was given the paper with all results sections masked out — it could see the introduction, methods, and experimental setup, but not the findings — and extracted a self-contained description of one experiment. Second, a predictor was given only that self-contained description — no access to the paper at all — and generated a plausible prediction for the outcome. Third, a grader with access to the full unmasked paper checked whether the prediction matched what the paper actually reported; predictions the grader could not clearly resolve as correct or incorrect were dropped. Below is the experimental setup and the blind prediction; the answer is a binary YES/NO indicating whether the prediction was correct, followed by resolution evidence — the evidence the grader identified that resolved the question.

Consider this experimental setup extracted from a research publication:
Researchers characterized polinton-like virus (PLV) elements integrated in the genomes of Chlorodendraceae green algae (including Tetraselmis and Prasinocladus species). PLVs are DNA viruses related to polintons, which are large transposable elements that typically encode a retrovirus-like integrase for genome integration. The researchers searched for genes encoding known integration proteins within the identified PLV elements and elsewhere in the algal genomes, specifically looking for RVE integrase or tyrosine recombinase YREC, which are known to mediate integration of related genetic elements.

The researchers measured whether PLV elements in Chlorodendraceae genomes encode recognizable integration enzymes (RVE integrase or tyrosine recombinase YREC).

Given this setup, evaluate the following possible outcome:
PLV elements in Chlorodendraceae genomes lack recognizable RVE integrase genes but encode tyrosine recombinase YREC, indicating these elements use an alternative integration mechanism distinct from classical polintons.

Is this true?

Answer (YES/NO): NO